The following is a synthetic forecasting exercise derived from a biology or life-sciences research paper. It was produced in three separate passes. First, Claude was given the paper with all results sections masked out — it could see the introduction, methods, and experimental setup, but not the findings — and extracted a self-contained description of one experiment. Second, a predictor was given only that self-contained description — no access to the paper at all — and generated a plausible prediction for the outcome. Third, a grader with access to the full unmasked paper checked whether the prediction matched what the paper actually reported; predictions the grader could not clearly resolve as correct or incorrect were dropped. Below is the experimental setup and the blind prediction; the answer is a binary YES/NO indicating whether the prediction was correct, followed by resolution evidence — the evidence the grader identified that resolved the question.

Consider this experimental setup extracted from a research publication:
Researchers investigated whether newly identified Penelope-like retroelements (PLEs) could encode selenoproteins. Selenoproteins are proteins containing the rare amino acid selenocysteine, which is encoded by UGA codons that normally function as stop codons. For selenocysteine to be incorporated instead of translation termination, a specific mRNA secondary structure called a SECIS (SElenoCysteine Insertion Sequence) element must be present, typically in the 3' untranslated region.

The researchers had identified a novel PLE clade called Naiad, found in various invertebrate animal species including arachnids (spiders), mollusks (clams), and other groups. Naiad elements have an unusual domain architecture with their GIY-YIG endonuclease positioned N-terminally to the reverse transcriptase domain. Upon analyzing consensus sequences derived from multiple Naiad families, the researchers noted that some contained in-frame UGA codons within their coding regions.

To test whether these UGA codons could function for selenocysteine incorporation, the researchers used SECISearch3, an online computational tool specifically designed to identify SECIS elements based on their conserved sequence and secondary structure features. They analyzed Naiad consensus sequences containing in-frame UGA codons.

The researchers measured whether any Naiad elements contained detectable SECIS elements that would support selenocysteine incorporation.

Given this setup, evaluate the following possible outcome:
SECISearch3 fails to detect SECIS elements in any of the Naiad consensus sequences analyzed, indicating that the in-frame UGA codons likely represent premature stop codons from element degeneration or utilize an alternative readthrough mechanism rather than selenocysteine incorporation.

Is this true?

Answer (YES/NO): NO